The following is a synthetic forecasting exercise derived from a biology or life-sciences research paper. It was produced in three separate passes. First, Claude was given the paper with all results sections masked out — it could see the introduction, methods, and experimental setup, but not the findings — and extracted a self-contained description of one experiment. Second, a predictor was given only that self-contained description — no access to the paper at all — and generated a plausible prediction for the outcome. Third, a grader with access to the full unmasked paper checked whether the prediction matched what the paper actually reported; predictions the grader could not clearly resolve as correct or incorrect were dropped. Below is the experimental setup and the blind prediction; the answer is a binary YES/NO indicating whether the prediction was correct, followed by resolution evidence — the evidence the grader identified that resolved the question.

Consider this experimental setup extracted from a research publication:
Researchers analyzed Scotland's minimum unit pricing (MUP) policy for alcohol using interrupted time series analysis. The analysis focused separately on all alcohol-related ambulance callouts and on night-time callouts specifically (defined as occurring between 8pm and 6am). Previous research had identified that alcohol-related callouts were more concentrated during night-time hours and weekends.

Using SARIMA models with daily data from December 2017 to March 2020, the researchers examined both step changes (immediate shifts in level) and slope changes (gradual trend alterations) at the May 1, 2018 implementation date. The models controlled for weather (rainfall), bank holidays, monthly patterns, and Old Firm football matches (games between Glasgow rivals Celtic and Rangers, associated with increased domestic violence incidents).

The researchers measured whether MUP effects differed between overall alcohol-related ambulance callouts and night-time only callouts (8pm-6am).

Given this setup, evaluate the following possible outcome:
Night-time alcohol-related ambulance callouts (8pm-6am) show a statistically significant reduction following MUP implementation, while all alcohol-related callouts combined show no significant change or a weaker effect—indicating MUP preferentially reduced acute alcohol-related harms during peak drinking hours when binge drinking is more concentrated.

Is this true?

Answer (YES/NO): NO